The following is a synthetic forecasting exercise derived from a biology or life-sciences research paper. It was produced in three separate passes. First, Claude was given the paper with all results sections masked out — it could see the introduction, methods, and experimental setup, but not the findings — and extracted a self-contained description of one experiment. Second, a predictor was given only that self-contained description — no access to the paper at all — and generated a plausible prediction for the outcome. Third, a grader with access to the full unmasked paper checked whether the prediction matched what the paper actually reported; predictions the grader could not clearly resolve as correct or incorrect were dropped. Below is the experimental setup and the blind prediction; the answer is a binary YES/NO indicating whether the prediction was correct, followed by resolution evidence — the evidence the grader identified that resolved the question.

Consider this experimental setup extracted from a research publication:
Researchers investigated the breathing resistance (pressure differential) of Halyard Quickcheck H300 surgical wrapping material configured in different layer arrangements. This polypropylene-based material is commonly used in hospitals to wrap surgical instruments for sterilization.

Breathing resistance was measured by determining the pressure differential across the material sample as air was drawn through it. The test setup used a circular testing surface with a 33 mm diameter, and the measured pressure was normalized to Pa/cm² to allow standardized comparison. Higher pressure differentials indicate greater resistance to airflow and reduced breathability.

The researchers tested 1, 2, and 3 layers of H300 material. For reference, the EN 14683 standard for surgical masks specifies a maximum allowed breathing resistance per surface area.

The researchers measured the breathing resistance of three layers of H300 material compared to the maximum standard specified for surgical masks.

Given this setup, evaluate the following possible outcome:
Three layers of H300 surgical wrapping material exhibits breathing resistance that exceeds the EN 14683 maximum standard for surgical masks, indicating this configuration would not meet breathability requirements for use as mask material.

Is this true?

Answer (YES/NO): YES